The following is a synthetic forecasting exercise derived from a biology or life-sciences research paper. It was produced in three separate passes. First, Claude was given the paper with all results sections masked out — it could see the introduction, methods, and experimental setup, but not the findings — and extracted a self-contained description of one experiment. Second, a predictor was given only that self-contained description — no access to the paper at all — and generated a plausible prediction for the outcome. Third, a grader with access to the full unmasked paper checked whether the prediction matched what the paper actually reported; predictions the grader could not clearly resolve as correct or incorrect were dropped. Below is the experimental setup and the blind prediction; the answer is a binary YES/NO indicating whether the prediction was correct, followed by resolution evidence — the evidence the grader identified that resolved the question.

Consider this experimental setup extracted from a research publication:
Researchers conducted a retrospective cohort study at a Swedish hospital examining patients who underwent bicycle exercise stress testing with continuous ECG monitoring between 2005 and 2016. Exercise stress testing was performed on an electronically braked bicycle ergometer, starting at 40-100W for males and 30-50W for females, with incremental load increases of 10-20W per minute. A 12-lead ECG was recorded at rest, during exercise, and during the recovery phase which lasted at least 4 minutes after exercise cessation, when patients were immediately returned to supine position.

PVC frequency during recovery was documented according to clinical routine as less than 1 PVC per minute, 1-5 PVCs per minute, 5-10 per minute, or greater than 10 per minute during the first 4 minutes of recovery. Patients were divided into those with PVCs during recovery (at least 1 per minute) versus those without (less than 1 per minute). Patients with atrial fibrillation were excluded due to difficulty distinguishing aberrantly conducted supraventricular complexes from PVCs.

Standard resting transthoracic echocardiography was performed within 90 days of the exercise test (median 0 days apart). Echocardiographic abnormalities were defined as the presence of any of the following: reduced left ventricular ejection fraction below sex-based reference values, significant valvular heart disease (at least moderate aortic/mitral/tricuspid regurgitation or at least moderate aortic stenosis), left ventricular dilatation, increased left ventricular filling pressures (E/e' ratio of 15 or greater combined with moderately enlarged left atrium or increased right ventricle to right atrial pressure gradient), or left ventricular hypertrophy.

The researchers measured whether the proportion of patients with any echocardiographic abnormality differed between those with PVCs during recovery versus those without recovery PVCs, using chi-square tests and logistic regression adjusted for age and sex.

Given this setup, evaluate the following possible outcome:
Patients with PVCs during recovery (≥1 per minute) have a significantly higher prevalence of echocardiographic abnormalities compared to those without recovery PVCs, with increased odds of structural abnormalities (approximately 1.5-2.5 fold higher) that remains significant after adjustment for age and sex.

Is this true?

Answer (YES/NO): NO